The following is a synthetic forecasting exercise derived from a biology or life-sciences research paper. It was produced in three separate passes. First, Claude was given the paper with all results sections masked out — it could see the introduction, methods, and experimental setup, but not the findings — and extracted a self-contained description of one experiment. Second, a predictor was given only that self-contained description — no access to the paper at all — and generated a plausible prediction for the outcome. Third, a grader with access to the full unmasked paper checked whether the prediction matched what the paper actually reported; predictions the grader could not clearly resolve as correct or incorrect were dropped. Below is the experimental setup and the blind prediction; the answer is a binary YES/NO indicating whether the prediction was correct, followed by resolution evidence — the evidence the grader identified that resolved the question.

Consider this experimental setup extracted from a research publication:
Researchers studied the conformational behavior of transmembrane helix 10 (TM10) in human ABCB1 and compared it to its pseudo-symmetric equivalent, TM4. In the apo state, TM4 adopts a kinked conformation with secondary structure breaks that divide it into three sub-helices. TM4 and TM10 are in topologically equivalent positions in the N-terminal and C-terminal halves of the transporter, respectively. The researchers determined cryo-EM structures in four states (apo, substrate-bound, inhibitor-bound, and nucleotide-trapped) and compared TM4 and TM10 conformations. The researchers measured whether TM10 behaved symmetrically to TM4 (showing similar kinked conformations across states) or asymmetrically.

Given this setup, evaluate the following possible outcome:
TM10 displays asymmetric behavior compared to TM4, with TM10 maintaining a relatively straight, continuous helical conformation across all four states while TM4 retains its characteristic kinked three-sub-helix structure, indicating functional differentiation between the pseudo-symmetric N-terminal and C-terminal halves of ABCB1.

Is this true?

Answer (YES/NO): NO